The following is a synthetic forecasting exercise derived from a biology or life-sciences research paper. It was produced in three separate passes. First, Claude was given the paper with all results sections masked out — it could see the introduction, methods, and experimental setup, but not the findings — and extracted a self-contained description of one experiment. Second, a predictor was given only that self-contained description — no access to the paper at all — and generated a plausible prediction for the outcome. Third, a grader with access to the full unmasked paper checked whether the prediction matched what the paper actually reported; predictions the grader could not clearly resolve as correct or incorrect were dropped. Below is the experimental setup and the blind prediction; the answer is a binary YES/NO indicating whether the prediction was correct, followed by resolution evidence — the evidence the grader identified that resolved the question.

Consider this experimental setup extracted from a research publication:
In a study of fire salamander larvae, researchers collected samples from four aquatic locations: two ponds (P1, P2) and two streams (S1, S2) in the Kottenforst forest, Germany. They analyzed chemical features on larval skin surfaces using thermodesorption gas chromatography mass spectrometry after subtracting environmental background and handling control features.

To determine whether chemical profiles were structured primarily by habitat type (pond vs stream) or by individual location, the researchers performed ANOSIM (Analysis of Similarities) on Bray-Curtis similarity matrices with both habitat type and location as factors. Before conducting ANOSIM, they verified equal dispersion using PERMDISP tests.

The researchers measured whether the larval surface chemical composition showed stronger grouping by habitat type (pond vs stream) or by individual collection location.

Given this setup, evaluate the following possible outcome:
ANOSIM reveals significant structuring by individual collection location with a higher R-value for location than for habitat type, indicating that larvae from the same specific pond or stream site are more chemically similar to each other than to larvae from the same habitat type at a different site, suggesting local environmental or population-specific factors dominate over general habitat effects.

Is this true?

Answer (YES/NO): YES